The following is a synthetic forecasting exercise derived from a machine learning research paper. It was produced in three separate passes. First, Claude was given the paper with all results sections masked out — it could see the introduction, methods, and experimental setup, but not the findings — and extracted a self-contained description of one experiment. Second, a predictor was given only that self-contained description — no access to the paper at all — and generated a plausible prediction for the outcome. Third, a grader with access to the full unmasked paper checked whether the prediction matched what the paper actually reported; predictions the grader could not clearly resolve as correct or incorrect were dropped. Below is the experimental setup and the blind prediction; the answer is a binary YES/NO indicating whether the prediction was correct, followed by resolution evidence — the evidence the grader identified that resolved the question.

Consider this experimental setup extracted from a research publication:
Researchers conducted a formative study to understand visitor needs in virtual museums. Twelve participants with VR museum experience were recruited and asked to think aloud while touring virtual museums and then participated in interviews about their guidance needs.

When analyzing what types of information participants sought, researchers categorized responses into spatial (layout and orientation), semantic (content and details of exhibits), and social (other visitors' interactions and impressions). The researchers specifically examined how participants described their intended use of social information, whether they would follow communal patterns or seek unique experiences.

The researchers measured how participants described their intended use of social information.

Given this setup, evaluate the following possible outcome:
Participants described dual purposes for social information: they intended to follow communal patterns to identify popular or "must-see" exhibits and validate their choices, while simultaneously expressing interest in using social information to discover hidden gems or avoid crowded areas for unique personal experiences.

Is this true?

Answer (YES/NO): NO